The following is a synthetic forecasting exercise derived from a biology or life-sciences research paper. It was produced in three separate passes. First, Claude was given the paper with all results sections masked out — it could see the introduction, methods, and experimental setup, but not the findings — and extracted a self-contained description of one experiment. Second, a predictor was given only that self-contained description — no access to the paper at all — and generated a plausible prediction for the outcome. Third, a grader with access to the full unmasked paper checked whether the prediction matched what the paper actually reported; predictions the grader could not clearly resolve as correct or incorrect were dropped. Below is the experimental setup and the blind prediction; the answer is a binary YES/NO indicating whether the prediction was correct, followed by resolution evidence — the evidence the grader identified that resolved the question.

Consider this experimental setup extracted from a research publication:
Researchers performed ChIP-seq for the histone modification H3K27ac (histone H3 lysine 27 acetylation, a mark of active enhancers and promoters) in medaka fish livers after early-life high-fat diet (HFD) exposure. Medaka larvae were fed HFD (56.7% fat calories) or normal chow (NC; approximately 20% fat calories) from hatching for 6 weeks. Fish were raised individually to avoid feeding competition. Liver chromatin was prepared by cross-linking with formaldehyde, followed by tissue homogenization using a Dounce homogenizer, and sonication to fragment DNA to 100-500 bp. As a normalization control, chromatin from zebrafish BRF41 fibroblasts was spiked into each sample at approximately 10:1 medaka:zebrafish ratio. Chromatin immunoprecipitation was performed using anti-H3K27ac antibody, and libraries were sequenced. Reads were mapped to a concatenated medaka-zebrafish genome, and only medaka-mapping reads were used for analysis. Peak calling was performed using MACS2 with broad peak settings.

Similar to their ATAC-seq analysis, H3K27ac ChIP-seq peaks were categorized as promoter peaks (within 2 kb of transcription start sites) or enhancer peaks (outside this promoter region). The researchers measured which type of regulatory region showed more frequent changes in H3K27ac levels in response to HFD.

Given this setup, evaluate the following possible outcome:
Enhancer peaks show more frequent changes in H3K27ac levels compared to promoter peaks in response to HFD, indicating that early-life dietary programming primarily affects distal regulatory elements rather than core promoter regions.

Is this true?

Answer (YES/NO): YES